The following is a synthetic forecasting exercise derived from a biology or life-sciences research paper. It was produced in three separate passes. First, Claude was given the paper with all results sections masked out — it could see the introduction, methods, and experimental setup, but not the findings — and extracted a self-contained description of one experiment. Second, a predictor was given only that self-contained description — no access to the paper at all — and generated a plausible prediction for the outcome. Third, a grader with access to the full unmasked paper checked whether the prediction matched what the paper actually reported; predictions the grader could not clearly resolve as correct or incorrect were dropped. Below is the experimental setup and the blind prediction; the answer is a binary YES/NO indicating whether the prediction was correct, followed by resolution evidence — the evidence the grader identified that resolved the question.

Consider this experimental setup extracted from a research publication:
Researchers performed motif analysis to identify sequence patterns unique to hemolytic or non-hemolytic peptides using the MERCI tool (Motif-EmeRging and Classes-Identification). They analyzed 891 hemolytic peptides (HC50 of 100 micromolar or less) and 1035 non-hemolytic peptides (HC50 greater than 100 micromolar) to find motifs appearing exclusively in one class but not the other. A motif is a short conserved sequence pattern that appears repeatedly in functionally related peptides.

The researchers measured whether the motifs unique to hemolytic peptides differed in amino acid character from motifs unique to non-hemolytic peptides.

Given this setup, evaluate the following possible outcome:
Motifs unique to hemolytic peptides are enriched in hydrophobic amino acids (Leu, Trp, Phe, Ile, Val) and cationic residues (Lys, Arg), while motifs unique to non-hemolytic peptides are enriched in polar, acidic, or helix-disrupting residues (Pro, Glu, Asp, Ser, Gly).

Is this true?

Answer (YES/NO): NO